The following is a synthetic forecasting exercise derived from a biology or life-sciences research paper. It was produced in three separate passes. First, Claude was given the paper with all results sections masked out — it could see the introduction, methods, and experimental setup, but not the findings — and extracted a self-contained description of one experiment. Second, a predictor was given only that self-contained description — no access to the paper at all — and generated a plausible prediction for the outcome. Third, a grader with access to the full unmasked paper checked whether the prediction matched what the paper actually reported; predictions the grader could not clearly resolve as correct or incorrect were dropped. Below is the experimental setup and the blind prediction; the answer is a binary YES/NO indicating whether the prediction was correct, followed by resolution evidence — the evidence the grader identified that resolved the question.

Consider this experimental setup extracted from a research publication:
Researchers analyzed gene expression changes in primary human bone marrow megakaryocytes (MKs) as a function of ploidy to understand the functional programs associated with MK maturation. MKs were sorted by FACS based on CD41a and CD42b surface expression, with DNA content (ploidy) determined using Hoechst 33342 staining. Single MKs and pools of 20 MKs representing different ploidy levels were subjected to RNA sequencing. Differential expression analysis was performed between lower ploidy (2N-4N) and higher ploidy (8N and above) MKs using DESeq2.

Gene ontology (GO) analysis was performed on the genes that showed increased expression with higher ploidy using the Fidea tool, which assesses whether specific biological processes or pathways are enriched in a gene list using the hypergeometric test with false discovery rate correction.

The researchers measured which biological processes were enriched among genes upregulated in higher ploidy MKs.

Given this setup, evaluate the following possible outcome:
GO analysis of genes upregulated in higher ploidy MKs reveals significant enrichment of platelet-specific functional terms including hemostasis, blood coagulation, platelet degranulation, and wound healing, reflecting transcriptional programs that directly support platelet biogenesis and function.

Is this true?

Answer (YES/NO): NO